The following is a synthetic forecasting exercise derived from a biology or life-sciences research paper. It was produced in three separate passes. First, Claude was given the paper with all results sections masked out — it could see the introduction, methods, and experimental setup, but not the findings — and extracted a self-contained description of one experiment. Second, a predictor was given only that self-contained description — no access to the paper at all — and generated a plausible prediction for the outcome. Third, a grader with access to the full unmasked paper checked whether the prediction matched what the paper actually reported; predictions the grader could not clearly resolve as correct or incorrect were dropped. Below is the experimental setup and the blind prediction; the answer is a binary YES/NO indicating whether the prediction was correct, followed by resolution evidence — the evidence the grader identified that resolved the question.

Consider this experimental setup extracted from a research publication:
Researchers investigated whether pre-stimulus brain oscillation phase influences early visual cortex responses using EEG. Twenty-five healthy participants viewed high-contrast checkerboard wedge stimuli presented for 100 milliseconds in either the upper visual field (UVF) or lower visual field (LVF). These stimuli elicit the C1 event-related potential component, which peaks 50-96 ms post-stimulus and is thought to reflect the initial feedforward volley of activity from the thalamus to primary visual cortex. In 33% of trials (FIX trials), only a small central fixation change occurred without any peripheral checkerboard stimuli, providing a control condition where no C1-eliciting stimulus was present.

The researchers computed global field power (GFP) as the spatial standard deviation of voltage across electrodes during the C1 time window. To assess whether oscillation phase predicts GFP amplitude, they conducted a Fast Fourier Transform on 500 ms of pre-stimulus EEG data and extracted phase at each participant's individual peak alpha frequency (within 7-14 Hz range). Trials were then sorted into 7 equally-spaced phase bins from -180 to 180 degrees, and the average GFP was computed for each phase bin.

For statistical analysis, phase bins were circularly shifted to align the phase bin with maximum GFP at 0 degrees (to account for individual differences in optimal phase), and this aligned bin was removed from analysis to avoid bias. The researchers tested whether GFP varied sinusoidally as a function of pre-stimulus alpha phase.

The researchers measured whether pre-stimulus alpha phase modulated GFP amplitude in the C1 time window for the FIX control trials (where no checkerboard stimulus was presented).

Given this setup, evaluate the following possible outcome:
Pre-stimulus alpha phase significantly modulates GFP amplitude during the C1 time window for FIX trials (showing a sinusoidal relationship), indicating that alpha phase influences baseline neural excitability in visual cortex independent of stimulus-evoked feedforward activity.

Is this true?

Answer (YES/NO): NO